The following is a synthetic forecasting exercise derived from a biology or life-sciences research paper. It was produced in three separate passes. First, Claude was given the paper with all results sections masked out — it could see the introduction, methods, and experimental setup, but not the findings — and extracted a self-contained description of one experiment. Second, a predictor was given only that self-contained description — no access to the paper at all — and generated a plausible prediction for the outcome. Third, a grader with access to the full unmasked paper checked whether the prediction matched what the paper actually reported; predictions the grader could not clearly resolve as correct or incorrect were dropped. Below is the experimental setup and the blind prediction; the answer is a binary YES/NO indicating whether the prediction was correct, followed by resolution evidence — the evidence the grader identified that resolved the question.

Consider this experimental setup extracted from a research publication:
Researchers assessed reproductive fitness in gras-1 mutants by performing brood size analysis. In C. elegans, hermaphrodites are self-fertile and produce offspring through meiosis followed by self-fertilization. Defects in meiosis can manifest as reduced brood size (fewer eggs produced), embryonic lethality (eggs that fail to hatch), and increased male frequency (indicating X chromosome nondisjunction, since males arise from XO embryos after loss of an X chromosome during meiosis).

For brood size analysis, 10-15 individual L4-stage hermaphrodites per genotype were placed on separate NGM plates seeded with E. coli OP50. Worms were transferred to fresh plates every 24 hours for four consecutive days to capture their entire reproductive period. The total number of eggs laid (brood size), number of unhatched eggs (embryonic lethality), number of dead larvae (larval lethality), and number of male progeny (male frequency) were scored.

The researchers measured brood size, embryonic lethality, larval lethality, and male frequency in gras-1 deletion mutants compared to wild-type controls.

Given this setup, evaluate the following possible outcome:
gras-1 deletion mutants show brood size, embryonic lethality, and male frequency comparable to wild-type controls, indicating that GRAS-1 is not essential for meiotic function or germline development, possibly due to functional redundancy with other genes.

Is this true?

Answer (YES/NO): NO